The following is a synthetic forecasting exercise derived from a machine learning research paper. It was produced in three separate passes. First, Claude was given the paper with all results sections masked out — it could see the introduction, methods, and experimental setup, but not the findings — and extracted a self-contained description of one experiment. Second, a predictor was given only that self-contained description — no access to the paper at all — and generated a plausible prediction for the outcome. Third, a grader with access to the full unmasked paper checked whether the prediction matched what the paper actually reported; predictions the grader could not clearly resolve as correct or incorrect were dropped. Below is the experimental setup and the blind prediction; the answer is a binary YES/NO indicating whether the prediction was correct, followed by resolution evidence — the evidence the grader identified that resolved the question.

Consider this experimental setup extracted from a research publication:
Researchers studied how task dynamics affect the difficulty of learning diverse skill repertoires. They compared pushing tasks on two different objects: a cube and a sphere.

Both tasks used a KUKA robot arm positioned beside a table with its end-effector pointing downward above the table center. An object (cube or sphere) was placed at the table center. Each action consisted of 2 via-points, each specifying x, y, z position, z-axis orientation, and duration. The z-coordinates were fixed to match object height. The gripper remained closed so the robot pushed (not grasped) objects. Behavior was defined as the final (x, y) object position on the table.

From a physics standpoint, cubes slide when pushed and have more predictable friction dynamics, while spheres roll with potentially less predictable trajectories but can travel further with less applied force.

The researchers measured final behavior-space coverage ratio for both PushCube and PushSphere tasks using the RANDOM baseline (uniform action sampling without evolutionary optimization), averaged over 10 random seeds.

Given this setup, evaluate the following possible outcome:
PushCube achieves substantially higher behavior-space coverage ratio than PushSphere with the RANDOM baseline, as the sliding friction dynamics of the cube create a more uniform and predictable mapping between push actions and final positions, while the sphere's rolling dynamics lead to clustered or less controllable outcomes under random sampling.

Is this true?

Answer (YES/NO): YES